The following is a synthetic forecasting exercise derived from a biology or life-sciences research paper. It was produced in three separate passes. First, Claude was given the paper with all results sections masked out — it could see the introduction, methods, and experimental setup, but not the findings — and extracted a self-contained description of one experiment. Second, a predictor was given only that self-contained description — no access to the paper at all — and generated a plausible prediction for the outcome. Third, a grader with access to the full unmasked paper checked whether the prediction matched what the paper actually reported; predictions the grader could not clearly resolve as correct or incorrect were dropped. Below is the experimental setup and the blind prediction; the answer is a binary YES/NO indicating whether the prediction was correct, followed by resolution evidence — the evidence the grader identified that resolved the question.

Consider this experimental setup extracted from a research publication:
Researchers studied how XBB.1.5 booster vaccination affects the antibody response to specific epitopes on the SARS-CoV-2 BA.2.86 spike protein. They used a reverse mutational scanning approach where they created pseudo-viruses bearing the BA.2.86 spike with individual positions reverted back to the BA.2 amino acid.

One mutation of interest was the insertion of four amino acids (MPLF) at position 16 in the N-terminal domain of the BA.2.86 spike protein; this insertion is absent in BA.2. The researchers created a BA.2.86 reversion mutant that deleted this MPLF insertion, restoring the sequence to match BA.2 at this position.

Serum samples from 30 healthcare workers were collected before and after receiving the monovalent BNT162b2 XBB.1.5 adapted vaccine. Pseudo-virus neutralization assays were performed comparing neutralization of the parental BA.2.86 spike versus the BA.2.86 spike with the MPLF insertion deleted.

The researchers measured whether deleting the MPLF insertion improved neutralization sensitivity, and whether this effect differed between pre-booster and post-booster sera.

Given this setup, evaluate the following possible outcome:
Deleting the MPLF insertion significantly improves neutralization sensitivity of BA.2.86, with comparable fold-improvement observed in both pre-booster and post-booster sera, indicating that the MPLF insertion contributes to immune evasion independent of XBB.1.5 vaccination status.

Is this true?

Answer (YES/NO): NO